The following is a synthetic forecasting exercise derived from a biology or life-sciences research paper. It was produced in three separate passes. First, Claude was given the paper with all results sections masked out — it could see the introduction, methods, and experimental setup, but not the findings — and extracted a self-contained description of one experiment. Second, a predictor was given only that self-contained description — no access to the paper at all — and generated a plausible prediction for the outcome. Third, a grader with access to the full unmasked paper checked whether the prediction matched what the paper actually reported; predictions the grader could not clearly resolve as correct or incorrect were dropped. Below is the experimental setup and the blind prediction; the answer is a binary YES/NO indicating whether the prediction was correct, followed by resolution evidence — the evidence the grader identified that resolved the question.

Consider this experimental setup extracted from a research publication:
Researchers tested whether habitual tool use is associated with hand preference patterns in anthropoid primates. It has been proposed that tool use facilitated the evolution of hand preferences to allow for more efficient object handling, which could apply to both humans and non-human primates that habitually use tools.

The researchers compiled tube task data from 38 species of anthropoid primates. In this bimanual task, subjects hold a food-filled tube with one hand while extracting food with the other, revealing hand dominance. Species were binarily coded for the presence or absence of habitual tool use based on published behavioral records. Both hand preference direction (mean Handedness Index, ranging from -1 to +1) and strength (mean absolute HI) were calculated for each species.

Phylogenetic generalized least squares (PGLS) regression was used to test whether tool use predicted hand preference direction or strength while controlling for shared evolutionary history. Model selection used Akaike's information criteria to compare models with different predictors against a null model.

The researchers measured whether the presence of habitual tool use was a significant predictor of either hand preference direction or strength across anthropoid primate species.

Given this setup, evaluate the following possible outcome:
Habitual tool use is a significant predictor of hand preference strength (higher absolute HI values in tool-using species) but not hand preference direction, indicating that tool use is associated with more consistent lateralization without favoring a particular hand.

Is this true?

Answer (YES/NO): NO